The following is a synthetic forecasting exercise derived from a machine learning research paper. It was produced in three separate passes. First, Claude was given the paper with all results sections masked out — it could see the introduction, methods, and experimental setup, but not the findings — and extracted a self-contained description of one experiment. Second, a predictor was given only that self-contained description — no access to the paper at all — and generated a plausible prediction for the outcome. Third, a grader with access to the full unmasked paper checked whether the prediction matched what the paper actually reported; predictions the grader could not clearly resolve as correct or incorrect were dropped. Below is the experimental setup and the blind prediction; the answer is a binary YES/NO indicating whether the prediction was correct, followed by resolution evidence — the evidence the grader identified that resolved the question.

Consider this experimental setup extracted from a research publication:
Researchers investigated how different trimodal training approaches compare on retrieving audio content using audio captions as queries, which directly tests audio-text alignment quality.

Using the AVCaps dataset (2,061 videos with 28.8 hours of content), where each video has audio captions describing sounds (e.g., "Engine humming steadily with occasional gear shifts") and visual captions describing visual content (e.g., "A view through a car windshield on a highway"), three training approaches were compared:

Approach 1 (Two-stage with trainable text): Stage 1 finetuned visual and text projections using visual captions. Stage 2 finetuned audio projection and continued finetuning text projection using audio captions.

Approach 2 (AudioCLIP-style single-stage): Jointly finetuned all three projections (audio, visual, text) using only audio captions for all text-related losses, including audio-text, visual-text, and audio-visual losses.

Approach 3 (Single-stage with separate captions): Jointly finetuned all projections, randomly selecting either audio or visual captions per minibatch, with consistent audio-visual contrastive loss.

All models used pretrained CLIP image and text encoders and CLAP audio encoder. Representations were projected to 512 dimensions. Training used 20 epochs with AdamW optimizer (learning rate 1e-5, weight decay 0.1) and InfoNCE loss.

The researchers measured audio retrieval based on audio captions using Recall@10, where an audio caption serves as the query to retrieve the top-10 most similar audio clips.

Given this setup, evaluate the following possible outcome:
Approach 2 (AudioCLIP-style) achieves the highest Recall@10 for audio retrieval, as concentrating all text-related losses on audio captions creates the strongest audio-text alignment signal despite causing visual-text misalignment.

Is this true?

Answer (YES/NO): NO